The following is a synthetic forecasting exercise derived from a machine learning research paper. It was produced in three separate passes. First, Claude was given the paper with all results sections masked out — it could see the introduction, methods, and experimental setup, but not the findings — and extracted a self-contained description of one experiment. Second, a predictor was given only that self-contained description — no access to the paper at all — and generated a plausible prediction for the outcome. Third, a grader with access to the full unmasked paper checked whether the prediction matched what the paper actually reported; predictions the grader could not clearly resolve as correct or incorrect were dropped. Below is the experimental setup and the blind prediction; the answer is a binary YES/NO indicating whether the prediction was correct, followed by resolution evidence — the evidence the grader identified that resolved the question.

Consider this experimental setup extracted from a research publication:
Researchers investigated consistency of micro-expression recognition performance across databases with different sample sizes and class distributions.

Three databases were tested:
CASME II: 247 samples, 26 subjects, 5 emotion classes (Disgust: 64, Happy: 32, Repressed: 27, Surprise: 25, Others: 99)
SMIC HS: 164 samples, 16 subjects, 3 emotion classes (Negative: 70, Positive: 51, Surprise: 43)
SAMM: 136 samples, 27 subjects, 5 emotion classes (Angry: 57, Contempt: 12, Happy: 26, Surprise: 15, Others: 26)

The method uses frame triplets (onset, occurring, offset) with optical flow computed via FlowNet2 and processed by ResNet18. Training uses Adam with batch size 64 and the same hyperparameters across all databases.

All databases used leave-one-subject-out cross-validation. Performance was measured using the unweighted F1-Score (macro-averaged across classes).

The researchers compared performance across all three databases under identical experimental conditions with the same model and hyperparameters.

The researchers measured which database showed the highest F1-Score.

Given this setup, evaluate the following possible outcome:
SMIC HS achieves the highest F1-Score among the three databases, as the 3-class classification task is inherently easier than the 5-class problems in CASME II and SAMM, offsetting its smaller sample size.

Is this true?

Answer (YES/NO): YES